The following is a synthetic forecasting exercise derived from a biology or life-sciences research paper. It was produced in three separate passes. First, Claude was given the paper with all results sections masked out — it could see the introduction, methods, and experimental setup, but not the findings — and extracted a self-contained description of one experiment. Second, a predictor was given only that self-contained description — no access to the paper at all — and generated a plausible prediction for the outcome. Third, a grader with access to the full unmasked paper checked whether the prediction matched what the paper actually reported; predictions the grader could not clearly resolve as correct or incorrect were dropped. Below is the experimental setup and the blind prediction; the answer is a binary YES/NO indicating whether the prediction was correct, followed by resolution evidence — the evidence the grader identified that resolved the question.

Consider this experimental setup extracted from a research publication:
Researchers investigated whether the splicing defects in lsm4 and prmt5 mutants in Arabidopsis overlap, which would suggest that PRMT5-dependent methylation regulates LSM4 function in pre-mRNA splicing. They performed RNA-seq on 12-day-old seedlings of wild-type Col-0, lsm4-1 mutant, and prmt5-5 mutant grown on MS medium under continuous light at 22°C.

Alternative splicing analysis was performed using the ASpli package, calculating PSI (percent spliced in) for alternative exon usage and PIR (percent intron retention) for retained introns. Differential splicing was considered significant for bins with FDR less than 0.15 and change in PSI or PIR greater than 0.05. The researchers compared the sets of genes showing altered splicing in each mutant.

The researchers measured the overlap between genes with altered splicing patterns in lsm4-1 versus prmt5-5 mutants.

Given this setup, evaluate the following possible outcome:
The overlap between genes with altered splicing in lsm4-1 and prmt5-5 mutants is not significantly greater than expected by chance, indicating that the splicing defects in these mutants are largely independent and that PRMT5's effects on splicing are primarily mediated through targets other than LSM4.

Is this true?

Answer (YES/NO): NO